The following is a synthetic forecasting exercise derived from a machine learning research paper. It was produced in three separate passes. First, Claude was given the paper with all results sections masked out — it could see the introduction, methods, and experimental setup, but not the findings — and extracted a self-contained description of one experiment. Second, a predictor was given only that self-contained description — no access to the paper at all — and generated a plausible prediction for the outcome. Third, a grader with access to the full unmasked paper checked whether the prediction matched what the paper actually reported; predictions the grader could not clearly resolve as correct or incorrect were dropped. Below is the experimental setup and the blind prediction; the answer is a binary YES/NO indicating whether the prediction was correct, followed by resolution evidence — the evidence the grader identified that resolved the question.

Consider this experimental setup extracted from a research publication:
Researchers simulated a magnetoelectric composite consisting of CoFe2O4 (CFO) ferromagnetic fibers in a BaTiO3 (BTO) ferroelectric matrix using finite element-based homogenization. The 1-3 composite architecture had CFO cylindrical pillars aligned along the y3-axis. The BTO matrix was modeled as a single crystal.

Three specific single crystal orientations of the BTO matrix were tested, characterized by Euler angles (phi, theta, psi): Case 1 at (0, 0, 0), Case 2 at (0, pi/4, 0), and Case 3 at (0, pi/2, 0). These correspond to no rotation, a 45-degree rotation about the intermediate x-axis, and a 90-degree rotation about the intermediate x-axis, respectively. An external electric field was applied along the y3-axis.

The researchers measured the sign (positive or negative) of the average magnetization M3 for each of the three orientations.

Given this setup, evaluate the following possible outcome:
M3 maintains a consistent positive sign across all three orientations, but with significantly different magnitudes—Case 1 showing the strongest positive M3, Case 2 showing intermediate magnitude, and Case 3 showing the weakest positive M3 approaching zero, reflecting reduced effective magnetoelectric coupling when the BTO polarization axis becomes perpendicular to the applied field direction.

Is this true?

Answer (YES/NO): NO